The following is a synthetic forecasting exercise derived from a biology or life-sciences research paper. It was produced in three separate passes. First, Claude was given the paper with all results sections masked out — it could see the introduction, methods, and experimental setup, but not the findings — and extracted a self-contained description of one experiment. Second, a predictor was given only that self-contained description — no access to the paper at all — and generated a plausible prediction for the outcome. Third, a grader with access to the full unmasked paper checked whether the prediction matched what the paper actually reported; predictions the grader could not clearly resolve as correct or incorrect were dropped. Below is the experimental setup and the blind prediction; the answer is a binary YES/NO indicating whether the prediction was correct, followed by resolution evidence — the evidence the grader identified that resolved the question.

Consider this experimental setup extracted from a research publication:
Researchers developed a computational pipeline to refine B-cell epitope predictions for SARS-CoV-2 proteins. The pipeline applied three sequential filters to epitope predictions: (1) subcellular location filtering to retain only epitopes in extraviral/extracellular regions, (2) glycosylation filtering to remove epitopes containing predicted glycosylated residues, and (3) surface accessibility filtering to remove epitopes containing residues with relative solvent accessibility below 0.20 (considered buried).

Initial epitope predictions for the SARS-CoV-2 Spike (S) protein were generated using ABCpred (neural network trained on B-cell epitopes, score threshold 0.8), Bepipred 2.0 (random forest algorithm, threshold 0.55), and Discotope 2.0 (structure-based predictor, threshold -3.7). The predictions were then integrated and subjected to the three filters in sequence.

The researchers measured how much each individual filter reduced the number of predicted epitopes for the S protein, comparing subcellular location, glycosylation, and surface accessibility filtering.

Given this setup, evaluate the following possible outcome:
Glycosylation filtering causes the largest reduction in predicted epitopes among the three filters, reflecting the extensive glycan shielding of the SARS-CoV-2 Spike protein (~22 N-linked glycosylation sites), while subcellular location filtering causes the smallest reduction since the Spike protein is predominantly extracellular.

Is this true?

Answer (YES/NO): NO